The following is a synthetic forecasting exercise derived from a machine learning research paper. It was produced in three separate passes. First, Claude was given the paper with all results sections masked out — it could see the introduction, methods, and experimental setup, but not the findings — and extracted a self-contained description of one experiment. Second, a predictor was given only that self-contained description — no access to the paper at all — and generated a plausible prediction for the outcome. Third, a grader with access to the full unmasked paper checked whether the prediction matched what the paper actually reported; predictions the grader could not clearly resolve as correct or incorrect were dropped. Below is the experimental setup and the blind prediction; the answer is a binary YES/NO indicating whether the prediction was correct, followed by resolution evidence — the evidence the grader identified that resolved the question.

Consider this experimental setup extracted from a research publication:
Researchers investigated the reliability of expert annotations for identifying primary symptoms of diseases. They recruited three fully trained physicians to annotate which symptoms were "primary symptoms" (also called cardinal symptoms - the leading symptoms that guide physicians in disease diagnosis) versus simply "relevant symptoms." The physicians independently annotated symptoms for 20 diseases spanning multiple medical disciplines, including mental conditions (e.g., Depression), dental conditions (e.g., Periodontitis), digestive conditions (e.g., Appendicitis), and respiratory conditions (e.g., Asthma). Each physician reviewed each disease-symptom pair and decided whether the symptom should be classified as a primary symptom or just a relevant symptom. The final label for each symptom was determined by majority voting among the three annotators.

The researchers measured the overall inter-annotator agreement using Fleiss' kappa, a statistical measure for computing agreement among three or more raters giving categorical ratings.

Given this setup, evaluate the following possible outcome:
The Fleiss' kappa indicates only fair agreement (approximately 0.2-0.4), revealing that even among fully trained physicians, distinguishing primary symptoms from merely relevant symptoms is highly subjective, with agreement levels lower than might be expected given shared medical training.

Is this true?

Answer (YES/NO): NO